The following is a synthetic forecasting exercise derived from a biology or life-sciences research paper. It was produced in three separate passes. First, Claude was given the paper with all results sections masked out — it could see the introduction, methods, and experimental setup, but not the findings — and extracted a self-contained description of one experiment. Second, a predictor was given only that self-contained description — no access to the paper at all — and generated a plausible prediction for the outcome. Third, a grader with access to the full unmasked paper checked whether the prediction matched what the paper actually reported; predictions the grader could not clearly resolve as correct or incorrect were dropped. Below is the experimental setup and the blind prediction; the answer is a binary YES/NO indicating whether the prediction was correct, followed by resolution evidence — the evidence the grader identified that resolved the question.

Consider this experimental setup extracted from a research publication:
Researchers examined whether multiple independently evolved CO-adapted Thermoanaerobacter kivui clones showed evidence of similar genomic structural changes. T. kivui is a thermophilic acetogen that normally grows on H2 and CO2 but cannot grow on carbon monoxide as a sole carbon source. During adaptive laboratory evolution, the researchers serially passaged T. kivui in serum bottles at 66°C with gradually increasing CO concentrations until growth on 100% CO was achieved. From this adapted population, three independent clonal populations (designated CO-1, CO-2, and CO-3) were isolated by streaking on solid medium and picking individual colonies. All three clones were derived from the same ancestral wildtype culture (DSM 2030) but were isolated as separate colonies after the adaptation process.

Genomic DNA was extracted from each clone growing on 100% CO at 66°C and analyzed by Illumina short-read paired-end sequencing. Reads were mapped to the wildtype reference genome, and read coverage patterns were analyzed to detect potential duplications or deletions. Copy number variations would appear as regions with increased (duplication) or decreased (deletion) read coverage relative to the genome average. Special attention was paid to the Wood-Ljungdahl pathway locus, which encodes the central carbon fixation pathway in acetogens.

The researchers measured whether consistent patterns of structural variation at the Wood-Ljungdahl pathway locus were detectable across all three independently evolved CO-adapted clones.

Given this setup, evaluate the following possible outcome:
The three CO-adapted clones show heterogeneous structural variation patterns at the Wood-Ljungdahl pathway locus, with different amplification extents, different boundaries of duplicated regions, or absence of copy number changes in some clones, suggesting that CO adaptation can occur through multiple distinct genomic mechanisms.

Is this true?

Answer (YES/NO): NO